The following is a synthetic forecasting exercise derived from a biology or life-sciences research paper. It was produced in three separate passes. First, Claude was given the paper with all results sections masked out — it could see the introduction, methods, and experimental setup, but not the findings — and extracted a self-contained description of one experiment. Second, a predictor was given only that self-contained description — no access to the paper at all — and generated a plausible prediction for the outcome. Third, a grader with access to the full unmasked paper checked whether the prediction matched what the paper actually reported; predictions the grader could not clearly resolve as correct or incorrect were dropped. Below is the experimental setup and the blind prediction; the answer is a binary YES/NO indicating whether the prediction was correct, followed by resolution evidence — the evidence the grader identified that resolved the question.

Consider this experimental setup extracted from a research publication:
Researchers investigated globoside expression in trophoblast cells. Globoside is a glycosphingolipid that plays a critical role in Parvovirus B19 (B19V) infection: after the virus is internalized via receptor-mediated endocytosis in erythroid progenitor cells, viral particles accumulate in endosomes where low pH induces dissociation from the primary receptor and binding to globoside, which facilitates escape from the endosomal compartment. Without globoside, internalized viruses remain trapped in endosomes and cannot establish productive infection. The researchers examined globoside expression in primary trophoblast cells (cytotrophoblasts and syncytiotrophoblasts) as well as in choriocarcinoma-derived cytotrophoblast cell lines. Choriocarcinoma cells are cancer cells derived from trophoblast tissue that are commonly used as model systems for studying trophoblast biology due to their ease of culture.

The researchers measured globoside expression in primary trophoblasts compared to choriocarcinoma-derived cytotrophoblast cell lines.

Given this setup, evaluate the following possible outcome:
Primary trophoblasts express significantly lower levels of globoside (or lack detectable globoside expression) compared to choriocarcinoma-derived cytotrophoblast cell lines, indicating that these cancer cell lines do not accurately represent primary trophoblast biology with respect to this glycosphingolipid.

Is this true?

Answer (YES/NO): NO